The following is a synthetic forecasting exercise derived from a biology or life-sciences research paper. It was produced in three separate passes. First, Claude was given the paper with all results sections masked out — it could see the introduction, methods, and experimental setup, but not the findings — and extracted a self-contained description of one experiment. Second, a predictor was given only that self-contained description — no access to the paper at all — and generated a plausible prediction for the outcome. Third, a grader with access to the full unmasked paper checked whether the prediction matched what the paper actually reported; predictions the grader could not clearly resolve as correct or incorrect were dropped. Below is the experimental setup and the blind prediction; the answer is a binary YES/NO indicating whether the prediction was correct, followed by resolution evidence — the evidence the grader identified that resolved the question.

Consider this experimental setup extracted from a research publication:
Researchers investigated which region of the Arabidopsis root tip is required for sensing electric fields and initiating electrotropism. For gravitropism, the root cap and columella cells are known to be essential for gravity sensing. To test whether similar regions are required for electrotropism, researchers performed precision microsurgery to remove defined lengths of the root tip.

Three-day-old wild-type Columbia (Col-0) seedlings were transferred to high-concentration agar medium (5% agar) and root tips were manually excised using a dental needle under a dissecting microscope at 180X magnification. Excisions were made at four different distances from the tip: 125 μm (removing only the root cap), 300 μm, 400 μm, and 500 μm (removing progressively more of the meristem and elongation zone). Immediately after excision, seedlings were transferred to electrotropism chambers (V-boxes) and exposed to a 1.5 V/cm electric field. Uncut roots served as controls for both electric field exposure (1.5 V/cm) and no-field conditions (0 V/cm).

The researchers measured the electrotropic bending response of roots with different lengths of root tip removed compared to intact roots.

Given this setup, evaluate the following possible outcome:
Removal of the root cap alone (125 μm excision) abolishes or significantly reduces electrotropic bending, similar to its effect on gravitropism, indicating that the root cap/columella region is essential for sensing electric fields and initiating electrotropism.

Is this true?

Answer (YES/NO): NO